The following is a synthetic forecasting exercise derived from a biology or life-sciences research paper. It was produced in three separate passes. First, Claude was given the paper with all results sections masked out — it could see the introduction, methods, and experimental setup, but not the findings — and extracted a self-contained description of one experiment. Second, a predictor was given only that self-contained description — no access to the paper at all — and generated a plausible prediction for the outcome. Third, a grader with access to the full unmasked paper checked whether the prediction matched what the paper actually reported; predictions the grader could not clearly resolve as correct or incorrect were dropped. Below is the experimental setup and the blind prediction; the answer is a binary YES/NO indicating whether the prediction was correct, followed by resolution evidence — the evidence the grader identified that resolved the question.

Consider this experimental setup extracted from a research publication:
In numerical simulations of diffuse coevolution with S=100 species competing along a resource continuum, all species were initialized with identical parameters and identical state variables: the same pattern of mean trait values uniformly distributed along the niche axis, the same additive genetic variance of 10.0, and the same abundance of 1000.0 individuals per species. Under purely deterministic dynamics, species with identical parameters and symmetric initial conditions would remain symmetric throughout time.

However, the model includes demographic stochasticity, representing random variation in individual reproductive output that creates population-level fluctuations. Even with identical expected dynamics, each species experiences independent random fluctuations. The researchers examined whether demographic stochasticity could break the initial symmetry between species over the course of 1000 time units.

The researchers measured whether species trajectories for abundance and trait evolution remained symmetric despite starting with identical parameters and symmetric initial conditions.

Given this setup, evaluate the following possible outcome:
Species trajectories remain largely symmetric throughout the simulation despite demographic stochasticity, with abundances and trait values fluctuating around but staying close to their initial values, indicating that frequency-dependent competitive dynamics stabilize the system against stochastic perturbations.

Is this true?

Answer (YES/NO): NO